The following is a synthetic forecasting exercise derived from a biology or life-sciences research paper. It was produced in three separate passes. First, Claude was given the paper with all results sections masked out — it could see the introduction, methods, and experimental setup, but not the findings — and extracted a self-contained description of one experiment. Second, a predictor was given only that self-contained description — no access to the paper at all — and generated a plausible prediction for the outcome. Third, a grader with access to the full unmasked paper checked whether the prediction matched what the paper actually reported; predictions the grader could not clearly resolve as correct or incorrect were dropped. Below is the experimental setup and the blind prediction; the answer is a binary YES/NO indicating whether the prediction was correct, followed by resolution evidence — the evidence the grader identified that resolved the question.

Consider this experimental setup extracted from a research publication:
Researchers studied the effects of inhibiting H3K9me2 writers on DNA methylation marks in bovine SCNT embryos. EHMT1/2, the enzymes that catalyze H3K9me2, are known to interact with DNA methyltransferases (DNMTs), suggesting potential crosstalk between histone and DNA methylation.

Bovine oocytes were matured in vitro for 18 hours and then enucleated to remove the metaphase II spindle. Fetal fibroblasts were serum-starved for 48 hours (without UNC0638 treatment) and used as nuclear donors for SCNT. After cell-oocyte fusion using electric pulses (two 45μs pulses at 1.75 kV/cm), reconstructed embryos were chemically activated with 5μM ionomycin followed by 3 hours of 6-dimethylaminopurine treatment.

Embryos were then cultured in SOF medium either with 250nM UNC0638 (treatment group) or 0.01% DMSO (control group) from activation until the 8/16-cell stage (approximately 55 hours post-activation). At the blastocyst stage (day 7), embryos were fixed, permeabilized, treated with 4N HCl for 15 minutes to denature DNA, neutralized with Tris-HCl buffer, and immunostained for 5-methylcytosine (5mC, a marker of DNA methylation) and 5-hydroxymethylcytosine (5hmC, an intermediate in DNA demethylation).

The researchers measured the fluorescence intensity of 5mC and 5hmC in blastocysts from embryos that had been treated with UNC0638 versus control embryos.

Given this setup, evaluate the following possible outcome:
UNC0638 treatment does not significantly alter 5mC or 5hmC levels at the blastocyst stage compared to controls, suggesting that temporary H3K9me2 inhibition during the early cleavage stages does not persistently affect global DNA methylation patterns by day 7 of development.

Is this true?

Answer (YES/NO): NO